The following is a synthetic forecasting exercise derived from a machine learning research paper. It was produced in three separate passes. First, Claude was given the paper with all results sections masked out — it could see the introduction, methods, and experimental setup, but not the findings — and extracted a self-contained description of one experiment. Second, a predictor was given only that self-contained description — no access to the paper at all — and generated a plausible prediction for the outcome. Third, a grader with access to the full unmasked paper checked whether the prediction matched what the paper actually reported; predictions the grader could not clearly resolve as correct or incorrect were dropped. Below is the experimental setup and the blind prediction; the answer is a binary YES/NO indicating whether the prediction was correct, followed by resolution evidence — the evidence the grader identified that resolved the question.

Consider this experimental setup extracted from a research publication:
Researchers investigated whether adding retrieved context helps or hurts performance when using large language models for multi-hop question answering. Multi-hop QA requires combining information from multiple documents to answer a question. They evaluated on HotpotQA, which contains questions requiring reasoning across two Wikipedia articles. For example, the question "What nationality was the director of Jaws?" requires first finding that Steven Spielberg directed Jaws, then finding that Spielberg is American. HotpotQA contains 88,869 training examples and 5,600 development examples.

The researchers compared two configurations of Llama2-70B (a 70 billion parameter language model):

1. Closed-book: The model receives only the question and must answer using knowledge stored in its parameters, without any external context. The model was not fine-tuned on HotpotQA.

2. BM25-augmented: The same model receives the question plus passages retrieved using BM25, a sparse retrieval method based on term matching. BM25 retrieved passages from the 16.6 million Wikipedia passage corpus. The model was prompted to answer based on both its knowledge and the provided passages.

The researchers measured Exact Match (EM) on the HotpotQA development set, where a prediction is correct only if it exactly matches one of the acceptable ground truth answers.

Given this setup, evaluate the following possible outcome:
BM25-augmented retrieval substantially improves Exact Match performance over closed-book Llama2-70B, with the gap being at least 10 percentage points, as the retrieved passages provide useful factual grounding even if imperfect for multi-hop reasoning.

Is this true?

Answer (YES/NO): YES